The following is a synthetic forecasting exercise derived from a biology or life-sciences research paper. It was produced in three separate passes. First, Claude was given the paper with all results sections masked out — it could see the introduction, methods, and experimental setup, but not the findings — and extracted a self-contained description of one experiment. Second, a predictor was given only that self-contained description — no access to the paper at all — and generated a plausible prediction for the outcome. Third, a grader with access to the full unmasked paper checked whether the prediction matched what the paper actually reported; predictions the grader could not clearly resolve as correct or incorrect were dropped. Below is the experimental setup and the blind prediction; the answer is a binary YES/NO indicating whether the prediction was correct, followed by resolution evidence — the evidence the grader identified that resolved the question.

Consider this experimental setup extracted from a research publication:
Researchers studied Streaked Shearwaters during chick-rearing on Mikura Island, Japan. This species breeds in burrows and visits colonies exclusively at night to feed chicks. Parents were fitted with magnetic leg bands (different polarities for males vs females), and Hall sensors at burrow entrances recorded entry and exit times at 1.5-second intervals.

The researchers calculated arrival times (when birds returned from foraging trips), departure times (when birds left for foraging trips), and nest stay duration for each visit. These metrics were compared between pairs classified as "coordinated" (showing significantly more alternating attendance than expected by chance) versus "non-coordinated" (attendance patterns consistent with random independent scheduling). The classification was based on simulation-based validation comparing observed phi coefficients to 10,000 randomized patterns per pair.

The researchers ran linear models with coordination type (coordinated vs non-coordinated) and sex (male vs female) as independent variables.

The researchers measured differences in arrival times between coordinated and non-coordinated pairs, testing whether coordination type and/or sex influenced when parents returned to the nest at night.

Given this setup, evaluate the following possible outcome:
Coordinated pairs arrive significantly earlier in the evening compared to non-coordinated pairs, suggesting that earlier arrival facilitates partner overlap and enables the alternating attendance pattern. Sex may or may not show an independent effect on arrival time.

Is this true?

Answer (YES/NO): NO